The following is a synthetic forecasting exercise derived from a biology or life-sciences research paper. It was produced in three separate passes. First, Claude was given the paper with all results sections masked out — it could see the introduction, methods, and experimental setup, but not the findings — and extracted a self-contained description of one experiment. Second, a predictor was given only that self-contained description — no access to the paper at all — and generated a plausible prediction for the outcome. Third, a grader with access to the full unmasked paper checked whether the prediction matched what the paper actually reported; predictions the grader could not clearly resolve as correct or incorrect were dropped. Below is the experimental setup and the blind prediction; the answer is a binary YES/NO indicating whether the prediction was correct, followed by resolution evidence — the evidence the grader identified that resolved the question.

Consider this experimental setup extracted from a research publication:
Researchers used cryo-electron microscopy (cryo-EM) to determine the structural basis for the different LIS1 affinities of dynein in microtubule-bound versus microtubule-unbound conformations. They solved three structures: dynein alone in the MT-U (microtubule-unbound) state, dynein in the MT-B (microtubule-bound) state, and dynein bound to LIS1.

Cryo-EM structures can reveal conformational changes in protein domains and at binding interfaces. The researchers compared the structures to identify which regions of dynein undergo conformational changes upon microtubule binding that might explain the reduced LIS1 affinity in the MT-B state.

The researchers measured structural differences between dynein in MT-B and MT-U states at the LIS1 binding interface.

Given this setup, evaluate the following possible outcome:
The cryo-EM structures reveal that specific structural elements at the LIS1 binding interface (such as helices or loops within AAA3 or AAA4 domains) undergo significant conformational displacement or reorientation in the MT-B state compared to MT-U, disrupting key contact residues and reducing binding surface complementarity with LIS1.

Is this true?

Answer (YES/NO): YES